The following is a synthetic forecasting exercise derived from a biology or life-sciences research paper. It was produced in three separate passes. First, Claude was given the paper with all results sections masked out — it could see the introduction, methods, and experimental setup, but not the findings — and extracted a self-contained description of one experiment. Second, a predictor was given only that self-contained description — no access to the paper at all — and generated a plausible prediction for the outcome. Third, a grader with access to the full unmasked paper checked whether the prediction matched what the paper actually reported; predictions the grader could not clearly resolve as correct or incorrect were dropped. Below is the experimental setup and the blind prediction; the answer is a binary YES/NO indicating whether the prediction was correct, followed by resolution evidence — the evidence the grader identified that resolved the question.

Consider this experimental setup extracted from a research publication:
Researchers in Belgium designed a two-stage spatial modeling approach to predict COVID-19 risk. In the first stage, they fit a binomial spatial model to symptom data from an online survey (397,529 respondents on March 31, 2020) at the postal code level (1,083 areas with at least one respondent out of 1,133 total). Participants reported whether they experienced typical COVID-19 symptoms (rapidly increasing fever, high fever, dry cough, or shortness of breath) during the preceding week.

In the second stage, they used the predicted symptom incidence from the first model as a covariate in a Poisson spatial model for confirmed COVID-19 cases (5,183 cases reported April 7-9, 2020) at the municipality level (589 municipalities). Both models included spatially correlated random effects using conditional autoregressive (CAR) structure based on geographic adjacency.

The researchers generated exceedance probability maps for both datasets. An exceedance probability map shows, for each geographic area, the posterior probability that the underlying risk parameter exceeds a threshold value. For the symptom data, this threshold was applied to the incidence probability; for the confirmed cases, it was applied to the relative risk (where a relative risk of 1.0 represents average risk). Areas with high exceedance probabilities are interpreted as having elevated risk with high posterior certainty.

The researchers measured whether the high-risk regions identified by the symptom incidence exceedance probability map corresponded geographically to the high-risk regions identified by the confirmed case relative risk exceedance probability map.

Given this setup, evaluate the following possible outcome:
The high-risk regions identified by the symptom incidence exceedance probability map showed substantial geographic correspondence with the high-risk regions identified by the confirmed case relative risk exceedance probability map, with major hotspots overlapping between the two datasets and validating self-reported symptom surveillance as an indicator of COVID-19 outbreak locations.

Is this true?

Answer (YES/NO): YES